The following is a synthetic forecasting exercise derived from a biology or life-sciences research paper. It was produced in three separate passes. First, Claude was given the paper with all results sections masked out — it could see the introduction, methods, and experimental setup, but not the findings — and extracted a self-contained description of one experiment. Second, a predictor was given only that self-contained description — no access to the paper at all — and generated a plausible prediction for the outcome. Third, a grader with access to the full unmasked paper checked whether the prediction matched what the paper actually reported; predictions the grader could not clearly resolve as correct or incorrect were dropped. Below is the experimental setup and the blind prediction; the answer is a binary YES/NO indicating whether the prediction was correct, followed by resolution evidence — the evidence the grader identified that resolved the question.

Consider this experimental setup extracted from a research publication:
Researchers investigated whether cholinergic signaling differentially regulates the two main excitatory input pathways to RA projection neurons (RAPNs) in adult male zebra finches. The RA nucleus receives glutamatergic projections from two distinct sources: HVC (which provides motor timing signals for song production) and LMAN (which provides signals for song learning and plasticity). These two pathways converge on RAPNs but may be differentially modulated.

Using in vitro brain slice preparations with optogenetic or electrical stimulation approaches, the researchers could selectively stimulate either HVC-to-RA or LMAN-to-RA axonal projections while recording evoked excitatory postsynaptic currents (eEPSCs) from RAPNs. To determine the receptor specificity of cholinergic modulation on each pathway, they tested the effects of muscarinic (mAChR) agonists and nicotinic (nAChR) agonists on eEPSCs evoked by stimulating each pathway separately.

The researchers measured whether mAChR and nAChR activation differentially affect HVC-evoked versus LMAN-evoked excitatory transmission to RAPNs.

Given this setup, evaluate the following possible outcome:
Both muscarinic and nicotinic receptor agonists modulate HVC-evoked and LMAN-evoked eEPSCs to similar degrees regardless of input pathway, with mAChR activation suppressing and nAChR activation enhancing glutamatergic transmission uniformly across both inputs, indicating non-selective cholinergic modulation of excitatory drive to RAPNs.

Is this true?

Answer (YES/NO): NO